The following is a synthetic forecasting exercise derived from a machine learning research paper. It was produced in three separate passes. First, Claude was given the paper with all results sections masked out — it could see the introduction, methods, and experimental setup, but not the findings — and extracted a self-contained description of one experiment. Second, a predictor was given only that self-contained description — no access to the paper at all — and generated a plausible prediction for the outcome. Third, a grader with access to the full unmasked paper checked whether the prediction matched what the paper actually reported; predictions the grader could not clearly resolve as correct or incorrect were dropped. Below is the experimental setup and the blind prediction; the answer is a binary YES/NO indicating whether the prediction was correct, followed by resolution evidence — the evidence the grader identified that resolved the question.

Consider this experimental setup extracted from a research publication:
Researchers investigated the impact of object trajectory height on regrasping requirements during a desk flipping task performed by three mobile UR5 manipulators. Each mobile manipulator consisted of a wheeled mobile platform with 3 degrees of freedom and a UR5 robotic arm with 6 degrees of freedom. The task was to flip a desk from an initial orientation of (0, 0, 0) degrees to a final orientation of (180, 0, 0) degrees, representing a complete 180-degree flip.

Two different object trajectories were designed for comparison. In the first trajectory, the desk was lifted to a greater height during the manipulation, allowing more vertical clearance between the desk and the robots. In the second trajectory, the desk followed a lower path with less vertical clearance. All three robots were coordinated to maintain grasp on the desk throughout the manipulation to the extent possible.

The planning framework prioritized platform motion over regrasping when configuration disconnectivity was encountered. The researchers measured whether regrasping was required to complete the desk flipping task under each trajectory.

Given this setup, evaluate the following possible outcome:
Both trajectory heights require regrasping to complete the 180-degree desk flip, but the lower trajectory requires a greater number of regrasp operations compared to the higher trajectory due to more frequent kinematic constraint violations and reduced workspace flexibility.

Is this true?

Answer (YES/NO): NO